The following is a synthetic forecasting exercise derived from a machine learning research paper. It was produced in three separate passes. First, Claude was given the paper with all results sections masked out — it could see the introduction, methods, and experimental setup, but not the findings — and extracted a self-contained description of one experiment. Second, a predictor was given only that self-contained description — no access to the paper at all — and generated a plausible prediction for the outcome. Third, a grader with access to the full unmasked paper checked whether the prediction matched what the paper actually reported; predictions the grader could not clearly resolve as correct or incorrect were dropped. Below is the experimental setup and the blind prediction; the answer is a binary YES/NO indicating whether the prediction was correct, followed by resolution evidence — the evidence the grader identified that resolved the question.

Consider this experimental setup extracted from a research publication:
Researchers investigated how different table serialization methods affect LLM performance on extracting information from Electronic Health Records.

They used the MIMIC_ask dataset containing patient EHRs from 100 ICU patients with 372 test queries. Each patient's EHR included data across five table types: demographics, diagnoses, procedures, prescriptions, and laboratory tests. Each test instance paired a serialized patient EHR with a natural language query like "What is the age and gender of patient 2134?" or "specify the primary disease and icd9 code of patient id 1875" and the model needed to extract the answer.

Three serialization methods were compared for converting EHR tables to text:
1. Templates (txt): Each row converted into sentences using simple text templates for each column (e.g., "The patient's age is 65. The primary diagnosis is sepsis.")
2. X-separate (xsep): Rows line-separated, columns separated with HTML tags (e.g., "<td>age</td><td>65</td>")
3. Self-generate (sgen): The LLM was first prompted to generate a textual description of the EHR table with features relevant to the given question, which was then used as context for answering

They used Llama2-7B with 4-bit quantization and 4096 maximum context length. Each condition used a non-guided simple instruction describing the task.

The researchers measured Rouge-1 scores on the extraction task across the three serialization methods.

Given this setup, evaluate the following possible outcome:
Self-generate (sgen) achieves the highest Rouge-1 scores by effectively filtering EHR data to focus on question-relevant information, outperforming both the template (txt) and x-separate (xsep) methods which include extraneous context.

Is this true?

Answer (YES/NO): YES